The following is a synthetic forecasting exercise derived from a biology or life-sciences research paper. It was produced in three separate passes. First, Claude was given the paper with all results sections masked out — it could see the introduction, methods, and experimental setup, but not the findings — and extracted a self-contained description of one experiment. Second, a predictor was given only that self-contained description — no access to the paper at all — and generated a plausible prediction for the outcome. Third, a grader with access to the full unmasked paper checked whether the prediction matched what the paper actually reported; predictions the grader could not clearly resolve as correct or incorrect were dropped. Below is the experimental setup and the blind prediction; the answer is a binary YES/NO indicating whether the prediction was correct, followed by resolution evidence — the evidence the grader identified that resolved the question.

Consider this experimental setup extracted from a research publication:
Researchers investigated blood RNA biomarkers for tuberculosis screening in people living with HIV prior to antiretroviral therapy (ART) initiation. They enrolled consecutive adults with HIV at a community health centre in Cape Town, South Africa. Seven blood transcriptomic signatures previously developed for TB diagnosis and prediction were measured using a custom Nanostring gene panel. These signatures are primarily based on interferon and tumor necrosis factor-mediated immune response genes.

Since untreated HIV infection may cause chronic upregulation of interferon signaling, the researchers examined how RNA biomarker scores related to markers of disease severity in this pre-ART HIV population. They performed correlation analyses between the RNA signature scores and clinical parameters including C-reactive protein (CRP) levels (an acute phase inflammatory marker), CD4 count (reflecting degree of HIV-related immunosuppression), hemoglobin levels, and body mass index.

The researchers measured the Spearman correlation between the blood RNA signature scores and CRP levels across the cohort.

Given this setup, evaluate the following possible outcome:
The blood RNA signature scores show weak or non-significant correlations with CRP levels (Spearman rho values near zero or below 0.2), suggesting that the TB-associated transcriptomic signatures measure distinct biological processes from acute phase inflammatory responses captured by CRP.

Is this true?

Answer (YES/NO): NO